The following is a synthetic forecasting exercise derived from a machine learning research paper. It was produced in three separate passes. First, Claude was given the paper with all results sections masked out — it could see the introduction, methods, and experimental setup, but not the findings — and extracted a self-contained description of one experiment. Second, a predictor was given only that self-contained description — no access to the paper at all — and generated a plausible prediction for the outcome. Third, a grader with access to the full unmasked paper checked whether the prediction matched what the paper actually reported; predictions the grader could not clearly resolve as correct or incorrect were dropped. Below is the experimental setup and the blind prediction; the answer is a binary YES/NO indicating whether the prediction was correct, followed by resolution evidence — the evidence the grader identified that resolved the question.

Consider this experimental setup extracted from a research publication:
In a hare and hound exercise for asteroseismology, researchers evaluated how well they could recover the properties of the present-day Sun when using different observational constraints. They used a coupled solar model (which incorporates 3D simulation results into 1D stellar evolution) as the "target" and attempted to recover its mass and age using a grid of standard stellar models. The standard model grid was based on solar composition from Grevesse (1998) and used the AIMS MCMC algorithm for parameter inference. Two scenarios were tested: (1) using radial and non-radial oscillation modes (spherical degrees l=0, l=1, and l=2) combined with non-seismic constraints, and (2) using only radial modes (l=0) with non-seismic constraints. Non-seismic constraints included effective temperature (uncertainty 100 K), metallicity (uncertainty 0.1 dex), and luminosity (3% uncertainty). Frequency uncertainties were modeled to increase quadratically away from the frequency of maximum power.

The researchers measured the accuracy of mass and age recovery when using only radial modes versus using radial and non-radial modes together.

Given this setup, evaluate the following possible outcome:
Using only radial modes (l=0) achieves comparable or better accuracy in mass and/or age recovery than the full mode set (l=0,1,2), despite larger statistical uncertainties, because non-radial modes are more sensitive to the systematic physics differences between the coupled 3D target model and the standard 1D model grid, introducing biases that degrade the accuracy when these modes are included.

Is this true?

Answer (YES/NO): NO